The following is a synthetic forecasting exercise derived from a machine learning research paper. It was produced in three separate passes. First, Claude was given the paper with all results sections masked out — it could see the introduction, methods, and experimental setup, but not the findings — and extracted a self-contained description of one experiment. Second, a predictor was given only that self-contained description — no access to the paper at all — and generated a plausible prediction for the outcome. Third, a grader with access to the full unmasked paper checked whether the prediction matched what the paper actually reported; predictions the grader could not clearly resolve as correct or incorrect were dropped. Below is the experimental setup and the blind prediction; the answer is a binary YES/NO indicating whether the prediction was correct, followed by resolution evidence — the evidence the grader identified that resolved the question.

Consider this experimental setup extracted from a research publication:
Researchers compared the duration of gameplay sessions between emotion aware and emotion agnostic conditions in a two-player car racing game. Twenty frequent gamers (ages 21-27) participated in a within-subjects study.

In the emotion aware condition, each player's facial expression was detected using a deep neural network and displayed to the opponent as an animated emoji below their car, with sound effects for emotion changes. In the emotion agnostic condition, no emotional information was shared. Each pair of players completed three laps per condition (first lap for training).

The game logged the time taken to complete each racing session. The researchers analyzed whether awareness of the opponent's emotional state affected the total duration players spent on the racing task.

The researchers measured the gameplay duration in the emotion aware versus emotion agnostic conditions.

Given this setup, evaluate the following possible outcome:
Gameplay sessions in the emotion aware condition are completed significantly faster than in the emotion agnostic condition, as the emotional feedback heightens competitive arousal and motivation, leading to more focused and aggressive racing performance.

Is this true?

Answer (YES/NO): NO